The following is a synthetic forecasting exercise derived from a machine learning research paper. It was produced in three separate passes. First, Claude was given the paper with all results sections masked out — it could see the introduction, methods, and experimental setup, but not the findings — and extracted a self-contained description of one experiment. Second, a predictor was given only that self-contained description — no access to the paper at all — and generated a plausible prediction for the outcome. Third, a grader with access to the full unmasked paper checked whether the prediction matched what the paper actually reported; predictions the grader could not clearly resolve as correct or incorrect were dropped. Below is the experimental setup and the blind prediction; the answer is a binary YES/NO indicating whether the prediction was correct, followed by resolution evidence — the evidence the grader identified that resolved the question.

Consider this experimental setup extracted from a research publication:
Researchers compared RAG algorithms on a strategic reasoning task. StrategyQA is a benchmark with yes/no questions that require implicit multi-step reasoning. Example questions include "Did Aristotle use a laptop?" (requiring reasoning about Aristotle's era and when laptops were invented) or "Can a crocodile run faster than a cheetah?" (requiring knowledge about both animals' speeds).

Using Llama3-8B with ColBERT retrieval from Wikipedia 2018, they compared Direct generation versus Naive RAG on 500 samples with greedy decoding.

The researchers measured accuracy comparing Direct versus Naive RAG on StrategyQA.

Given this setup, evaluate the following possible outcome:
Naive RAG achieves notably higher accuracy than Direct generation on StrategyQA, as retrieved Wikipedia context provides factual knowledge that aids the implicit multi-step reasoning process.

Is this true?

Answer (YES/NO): NO